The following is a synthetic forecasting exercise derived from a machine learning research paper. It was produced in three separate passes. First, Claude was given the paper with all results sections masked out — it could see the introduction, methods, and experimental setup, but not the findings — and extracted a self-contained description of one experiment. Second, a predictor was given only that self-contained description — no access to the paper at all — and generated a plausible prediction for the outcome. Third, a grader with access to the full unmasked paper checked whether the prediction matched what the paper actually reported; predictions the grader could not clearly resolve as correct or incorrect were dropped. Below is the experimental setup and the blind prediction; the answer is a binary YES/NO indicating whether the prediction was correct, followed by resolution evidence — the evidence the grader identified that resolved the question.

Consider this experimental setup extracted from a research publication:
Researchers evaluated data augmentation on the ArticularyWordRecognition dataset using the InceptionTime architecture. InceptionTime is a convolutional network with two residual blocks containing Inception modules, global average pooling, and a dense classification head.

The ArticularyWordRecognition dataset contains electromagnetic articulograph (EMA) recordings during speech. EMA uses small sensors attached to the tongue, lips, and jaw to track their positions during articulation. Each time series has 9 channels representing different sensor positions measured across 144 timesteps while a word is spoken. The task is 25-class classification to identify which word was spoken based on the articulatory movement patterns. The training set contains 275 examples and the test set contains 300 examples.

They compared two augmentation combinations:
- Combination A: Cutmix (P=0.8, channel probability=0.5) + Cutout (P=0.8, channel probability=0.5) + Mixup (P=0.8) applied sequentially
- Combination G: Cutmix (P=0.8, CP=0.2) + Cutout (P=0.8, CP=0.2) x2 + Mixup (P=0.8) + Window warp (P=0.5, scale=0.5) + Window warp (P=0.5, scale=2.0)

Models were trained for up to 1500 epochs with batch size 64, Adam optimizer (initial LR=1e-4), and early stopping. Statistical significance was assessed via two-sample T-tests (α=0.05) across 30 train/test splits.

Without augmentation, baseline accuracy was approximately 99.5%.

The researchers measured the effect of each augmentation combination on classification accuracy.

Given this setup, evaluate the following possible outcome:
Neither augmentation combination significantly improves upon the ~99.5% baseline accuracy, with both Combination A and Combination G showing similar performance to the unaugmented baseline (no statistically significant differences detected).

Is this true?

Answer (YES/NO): NO